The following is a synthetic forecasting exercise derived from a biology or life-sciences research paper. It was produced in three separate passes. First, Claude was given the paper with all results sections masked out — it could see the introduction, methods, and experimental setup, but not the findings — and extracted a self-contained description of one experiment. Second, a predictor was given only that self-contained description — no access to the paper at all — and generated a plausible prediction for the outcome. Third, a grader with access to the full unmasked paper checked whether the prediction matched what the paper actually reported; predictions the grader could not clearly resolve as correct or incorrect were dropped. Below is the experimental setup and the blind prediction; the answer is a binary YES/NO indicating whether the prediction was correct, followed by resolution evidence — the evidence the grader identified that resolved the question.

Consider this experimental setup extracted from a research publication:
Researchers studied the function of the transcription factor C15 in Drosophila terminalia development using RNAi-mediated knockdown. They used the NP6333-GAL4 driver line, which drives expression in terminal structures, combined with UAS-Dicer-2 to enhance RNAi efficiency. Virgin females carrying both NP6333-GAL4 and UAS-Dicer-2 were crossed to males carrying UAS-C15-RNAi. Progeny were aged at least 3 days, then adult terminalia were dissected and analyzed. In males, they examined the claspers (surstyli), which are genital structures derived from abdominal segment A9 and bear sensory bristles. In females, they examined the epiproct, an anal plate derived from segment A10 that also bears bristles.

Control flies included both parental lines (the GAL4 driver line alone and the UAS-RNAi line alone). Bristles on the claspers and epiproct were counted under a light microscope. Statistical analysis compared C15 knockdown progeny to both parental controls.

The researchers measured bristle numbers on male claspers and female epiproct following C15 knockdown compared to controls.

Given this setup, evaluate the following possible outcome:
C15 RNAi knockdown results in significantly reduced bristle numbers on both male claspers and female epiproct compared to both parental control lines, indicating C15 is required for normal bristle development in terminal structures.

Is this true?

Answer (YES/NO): NO